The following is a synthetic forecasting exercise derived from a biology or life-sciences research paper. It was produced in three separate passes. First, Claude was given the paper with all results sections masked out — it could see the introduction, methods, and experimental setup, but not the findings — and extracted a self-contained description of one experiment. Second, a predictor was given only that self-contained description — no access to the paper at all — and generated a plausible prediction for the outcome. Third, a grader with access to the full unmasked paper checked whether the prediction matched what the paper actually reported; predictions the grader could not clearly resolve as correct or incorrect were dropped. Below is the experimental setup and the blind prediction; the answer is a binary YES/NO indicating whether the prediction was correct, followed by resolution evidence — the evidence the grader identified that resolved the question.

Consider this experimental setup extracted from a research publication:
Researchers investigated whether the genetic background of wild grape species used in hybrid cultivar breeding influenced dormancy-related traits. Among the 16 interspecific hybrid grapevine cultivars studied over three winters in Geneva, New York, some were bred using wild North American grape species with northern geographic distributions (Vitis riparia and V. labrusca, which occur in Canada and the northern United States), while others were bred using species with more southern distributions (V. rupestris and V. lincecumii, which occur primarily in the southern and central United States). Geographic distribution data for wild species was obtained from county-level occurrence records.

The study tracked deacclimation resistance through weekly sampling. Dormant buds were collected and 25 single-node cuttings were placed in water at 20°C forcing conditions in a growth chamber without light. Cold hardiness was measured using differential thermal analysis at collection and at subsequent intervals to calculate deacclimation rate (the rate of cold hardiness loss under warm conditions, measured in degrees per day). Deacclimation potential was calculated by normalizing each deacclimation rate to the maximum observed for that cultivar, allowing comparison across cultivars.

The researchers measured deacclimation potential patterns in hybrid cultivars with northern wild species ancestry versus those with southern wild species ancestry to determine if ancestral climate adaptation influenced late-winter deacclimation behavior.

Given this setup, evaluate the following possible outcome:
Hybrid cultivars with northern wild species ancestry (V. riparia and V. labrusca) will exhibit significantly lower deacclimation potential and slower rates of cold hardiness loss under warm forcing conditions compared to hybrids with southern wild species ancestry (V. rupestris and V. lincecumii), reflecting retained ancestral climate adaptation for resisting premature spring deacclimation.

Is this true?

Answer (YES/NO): NO